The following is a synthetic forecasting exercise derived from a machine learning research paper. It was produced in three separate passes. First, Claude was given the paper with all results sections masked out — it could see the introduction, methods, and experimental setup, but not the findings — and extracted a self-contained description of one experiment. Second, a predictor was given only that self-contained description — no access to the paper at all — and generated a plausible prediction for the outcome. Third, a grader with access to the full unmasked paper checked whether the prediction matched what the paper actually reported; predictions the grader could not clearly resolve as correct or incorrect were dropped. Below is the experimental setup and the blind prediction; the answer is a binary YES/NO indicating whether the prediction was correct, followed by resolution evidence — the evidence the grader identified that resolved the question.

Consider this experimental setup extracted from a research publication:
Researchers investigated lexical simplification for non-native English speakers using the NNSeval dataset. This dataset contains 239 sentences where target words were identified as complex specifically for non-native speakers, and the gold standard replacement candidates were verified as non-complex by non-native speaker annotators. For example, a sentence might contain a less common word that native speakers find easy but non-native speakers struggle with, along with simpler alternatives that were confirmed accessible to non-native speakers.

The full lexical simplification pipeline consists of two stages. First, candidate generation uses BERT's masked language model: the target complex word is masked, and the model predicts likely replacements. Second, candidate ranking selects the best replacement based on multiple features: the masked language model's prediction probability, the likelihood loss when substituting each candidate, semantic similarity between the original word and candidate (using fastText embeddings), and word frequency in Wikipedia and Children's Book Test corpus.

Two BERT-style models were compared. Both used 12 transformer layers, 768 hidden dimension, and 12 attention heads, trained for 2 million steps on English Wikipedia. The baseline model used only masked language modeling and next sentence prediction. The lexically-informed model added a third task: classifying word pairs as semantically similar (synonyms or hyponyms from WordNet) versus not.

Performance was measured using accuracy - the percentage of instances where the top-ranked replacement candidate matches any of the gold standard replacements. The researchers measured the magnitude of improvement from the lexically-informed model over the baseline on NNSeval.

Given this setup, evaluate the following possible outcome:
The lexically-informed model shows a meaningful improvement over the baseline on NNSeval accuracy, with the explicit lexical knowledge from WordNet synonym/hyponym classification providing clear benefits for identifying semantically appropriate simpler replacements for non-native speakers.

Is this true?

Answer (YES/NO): YES